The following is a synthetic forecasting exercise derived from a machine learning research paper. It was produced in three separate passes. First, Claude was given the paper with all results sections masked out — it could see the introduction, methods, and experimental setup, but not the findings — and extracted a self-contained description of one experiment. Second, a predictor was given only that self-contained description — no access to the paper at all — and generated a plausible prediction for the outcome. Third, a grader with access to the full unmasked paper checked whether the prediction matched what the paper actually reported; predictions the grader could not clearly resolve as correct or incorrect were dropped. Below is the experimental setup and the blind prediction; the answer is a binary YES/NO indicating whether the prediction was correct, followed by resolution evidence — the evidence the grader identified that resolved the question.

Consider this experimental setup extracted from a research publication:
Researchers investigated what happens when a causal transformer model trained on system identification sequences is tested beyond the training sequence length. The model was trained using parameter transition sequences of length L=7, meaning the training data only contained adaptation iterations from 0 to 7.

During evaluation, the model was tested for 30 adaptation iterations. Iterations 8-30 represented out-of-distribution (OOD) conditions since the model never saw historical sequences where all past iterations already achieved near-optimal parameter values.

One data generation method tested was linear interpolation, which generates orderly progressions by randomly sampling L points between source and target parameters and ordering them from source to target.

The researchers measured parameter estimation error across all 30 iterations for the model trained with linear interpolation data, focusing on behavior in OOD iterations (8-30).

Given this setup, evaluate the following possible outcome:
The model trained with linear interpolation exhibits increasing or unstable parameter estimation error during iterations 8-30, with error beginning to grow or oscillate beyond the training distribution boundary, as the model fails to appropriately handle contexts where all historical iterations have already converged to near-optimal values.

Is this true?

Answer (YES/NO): YES